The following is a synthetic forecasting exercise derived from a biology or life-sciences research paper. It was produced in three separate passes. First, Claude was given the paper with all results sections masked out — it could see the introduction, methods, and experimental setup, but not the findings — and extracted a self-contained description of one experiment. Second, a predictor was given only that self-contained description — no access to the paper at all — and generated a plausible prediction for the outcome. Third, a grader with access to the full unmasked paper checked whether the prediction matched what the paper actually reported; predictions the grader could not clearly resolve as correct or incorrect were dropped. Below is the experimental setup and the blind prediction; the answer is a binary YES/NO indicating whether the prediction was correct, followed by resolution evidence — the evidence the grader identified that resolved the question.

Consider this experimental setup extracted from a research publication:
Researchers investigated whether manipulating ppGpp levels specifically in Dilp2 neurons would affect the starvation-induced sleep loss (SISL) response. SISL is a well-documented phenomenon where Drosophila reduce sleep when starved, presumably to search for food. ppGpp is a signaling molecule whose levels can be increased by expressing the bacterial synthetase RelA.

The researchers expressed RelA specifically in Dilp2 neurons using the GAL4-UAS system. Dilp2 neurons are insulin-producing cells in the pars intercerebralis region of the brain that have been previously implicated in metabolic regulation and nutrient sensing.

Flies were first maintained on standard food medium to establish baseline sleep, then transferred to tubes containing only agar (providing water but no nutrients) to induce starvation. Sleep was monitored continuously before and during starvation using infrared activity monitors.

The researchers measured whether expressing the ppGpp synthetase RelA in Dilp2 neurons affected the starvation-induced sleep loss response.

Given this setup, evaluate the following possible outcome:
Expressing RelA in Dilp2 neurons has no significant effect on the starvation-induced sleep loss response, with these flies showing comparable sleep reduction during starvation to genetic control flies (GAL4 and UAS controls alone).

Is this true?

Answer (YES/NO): NO